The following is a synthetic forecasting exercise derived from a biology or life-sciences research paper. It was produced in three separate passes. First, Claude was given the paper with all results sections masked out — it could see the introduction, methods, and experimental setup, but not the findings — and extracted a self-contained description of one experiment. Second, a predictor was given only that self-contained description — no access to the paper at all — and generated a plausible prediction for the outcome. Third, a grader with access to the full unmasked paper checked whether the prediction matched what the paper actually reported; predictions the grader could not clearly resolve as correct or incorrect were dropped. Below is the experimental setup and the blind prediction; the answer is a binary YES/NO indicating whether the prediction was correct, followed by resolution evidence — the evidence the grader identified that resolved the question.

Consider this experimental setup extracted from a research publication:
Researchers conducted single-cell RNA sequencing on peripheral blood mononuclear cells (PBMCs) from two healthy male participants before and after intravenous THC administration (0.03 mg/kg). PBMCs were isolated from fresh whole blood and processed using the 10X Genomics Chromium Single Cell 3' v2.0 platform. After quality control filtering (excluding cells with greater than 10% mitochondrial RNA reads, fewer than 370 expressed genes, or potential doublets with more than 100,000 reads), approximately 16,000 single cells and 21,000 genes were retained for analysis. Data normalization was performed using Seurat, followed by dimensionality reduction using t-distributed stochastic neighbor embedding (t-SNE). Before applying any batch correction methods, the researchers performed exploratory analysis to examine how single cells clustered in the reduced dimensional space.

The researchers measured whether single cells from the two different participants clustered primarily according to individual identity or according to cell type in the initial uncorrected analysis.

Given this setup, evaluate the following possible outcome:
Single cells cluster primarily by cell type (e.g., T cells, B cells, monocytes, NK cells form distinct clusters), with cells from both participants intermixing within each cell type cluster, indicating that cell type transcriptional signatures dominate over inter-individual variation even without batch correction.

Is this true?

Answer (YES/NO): NO